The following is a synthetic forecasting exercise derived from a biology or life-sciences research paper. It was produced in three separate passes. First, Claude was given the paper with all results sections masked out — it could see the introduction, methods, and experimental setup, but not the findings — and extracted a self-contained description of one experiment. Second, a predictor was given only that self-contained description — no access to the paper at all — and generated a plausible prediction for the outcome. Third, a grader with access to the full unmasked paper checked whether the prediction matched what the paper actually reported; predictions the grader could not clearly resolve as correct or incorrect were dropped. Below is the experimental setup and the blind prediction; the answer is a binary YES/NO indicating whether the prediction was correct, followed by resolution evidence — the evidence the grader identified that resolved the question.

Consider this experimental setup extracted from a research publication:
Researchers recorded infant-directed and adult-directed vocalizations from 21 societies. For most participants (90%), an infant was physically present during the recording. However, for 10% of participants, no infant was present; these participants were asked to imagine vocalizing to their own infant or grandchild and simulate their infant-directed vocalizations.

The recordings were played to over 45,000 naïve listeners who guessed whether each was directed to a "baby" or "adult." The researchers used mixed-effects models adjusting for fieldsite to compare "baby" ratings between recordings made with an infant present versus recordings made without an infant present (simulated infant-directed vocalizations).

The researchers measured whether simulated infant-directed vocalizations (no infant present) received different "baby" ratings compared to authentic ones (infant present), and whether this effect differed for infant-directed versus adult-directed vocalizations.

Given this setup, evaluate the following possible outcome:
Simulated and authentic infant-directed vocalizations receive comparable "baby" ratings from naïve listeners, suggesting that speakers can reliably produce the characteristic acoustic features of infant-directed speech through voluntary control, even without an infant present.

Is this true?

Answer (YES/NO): NO